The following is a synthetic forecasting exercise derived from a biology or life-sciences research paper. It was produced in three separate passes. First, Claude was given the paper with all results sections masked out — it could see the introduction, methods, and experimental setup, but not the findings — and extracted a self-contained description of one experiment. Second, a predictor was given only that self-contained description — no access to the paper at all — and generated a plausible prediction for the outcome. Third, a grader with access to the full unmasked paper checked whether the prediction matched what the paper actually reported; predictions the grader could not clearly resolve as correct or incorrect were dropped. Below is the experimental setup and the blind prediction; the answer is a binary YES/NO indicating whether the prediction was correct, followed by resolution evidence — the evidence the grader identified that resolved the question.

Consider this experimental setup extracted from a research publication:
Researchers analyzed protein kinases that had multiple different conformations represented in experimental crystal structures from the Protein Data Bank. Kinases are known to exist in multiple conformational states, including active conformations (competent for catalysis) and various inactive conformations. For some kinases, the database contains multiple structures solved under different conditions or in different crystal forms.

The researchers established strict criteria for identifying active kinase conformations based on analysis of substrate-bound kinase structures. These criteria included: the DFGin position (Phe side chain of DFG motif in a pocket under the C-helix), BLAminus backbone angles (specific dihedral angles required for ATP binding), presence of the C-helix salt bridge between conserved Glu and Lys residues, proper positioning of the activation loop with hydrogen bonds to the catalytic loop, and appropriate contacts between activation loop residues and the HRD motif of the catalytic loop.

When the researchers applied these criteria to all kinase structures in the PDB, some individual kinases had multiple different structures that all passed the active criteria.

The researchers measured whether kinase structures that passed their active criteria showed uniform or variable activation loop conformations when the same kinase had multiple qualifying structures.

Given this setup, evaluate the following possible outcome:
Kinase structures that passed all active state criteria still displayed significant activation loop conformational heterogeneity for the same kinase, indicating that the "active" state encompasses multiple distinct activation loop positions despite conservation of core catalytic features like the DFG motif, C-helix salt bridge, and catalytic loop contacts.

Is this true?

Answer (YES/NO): YES